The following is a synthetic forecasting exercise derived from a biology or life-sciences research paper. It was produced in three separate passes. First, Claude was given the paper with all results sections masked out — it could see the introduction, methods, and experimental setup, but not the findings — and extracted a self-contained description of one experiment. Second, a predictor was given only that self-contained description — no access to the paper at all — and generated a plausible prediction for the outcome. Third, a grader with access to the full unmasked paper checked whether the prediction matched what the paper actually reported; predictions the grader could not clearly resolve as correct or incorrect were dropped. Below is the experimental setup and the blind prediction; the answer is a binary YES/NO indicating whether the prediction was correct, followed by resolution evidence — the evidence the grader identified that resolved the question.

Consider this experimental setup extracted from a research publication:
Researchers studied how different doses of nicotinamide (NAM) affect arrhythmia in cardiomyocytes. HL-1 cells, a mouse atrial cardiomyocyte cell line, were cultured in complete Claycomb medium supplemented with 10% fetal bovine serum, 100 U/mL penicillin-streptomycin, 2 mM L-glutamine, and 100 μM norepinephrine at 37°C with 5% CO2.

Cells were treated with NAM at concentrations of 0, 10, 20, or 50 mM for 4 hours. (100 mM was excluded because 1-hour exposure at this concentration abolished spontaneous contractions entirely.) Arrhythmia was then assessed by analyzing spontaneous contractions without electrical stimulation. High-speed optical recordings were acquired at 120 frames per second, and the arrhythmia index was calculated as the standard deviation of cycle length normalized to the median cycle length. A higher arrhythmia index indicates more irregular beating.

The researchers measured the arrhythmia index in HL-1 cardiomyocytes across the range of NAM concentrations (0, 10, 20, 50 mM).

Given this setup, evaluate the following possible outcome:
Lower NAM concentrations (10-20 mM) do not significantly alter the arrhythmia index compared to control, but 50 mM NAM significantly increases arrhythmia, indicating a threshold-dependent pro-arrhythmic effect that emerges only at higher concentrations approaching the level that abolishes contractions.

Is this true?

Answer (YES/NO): YES